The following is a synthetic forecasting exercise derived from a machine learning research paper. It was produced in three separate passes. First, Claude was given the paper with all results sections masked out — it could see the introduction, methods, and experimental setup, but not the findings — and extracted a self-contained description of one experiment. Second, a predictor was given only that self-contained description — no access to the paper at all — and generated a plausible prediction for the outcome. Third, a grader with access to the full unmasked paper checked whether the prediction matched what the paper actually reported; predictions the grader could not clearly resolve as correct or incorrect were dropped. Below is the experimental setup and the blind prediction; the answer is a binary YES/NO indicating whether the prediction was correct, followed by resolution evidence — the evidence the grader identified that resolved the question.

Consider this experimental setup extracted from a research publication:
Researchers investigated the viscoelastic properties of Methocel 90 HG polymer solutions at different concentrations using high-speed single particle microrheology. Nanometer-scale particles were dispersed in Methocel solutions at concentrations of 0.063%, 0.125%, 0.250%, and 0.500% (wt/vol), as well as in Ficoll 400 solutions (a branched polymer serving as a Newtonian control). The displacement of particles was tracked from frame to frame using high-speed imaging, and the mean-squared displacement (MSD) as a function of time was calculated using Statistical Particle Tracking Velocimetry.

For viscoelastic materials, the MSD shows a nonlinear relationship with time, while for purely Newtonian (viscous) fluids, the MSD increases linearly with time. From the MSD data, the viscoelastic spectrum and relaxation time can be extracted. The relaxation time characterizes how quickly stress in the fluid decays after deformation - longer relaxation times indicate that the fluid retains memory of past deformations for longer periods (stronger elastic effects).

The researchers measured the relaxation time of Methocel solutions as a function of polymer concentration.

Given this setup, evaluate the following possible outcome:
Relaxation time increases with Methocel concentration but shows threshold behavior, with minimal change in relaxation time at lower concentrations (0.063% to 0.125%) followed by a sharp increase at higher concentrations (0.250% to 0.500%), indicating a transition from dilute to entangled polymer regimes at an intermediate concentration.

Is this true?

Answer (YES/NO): NO